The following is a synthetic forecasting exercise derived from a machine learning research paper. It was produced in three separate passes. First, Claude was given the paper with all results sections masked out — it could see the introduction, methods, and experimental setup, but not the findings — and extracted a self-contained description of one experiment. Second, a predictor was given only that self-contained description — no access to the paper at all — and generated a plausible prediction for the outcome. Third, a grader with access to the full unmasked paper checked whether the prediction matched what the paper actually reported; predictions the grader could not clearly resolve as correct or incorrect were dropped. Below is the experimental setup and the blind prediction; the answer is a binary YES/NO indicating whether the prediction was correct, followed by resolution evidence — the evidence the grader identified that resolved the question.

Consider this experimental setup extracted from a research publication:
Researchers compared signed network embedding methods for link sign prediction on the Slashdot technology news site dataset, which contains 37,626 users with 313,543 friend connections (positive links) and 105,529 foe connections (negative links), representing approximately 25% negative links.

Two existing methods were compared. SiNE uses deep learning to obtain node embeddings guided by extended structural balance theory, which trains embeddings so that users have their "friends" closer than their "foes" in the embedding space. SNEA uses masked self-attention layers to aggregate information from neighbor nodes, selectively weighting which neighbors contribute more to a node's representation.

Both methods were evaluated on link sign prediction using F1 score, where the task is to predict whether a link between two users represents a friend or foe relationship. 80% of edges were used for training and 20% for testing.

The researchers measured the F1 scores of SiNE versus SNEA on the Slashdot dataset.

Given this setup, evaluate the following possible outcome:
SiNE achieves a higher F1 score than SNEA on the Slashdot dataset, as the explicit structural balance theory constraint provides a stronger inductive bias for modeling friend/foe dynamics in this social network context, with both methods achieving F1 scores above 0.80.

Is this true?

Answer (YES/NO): NO